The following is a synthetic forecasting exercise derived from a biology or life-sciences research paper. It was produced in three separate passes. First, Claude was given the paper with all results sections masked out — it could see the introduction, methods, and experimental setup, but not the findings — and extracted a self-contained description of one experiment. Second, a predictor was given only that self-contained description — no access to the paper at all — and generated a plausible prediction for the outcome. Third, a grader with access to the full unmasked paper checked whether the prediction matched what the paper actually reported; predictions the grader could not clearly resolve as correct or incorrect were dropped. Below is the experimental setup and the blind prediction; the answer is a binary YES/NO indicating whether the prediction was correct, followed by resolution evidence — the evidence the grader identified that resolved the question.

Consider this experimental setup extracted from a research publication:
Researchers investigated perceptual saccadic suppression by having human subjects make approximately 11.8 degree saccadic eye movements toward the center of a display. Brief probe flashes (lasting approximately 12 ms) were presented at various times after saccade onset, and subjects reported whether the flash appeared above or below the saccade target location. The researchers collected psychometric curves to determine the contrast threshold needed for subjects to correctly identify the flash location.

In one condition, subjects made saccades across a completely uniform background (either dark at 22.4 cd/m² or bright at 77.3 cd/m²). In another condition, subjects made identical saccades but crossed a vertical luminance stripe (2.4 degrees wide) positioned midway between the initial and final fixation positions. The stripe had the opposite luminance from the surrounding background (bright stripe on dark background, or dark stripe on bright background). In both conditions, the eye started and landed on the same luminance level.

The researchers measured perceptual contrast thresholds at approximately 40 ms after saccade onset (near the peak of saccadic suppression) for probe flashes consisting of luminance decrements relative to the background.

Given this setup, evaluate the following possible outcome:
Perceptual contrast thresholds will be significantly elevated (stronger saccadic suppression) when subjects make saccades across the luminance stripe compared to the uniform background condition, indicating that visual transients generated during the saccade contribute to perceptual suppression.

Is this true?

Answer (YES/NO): YES